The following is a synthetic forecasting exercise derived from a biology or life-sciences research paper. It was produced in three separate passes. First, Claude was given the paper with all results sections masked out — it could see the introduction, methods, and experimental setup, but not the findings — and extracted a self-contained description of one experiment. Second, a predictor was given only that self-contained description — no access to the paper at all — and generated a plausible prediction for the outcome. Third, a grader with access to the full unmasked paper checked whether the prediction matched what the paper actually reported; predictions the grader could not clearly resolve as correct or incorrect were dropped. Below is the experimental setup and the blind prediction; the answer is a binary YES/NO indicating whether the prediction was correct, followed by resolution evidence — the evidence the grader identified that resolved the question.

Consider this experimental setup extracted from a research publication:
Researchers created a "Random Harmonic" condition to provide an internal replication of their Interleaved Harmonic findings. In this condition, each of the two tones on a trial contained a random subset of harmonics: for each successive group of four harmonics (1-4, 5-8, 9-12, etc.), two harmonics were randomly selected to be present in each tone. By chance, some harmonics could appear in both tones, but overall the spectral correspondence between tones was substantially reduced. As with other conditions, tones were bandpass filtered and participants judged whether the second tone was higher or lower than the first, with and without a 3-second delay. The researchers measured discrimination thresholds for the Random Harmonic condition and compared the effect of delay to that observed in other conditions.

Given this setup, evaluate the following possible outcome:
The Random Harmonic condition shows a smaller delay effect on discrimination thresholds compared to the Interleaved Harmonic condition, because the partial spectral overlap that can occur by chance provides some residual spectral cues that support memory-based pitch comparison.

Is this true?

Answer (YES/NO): NO